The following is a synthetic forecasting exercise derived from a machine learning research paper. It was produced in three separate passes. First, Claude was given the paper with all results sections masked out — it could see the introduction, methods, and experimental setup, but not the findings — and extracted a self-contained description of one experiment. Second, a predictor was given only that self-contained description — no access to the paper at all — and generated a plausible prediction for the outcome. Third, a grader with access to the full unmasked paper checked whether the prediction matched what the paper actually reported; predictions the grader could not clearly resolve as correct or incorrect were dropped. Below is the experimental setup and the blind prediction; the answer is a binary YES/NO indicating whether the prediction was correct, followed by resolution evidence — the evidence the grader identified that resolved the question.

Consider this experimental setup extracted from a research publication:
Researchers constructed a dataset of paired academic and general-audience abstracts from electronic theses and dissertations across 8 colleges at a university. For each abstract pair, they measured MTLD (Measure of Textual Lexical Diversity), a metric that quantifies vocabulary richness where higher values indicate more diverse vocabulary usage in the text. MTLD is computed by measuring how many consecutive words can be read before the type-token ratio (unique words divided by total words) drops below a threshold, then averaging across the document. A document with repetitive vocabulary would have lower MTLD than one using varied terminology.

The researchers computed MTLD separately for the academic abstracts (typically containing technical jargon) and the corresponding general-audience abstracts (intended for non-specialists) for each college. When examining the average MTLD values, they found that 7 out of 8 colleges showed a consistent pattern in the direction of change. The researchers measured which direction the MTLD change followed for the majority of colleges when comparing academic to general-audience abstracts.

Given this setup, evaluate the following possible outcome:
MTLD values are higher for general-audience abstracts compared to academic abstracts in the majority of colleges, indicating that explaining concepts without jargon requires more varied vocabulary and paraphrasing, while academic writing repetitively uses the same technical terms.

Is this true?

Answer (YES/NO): NO